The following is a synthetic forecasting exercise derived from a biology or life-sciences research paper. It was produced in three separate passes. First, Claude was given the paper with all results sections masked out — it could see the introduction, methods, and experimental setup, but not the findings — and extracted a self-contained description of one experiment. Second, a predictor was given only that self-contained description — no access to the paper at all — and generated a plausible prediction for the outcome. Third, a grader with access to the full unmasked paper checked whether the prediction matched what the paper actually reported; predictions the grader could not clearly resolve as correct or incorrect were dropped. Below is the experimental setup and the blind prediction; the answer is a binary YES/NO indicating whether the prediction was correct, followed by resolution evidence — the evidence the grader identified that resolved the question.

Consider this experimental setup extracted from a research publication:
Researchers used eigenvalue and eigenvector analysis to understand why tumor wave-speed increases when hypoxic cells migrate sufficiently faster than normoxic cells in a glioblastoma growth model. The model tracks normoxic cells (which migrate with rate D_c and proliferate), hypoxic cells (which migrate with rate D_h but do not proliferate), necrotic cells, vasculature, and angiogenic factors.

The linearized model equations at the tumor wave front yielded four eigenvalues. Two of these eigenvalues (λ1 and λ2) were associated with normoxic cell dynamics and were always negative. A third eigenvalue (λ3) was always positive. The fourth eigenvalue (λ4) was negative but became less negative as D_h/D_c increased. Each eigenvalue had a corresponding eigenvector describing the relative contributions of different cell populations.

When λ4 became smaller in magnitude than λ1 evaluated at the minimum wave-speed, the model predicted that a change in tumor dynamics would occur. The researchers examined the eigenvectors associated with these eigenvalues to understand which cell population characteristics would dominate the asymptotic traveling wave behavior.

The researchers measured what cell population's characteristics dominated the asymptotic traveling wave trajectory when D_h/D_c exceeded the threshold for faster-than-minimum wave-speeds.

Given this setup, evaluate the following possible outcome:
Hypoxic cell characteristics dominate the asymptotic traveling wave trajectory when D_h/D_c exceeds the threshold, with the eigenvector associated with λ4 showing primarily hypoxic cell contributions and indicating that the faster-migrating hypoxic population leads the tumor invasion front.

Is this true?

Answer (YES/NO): YES